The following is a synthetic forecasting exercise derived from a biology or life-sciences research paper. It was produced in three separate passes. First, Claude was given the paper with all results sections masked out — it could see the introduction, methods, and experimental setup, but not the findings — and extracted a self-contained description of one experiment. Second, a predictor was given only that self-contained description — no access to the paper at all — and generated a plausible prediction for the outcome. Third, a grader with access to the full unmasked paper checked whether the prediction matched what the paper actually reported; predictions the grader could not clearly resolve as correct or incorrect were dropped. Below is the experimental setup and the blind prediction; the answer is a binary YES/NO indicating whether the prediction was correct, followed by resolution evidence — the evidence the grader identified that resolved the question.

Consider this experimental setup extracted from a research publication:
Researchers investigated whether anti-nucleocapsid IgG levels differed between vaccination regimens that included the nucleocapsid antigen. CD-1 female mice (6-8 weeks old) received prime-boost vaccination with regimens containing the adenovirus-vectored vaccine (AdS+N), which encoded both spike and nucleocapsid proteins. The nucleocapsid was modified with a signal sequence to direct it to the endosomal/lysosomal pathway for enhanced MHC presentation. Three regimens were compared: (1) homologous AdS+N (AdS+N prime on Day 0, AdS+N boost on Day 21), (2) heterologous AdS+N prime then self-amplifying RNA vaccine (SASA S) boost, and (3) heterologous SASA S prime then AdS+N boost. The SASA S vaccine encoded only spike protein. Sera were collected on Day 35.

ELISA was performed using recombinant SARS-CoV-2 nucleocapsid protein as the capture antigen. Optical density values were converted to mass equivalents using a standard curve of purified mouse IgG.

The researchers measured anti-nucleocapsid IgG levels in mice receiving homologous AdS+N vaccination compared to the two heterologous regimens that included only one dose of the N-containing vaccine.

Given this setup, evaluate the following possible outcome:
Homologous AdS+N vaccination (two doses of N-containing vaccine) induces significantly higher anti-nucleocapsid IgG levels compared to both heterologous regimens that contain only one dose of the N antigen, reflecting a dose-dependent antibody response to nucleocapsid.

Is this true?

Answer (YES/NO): NO